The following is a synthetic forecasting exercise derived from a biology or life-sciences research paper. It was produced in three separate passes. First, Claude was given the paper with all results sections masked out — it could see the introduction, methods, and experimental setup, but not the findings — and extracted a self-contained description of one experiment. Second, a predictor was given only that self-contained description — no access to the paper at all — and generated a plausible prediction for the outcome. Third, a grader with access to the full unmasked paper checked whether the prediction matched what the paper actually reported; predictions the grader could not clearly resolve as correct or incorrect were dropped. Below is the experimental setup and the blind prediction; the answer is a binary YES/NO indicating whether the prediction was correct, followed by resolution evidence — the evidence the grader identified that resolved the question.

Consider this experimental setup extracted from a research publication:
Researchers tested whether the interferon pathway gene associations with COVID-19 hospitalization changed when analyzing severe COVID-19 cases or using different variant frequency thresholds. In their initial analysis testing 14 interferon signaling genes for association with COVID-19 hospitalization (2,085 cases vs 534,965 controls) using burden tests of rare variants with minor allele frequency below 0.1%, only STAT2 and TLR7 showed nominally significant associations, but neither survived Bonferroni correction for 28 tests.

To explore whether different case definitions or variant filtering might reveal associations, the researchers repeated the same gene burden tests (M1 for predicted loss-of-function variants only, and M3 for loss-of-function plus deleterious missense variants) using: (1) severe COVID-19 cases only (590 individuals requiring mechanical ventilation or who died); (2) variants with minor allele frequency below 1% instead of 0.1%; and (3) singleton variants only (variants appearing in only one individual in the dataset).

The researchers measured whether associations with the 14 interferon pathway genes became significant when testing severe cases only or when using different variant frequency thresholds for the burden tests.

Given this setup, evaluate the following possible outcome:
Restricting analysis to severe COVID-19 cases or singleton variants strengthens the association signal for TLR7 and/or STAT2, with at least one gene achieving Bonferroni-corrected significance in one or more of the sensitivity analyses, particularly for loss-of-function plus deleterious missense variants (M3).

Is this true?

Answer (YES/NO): NO